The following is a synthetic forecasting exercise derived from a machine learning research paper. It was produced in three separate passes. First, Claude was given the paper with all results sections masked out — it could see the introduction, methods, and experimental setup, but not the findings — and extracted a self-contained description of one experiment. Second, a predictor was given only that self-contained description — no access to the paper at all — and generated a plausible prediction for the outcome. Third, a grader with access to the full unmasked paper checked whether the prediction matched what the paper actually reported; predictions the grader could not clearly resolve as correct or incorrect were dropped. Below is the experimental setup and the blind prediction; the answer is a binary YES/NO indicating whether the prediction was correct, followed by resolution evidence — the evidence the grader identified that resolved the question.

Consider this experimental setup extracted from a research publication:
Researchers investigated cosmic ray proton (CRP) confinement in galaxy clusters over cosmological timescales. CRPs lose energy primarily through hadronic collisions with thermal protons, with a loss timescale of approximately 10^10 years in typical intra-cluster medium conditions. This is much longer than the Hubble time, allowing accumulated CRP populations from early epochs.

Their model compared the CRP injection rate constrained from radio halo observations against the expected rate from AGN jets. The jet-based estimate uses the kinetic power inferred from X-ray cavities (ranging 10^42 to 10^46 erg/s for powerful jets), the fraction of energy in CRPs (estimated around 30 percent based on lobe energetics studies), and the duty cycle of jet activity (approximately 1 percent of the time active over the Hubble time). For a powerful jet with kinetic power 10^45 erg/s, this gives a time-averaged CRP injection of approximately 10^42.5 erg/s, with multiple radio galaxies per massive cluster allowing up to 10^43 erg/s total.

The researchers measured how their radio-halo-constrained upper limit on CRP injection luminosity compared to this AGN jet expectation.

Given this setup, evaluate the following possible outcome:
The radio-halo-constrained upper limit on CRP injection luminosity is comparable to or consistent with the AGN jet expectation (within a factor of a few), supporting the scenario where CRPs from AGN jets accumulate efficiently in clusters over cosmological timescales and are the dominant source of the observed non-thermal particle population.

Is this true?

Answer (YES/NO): NO